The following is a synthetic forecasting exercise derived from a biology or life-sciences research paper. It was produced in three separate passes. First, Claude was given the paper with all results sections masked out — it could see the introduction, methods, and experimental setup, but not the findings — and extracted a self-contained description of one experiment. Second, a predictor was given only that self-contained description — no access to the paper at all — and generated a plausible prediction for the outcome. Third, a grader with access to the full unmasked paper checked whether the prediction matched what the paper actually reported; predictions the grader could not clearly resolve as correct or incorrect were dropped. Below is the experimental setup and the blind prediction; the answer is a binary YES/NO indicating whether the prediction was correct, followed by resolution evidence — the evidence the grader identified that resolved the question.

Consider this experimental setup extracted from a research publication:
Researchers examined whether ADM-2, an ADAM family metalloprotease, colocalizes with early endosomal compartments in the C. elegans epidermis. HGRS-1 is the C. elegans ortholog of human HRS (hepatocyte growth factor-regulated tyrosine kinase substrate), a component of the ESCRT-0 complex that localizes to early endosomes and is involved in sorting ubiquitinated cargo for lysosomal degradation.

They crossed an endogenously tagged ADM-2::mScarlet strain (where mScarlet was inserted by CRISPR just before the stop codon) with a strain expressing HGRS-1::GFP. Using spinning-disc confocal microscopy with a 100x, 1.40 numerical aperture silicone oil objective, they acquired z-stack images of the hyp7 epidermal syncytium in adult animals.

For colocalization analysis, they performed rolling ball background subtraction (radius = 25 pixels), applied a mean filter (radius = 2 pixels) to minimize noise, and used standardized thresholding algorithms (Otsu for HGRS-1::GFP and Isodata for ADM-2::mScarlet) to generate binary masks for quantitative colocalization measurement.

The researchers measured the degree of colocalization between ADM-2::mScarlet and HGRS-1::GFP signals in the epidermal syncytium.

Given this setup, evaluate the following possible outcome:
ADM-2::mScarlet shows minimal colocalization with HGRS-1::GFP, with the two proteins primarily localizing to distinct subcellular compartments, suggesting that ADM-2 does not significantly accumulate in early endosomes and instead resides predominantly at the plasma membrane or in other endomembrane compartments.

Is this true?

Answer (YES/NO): NO